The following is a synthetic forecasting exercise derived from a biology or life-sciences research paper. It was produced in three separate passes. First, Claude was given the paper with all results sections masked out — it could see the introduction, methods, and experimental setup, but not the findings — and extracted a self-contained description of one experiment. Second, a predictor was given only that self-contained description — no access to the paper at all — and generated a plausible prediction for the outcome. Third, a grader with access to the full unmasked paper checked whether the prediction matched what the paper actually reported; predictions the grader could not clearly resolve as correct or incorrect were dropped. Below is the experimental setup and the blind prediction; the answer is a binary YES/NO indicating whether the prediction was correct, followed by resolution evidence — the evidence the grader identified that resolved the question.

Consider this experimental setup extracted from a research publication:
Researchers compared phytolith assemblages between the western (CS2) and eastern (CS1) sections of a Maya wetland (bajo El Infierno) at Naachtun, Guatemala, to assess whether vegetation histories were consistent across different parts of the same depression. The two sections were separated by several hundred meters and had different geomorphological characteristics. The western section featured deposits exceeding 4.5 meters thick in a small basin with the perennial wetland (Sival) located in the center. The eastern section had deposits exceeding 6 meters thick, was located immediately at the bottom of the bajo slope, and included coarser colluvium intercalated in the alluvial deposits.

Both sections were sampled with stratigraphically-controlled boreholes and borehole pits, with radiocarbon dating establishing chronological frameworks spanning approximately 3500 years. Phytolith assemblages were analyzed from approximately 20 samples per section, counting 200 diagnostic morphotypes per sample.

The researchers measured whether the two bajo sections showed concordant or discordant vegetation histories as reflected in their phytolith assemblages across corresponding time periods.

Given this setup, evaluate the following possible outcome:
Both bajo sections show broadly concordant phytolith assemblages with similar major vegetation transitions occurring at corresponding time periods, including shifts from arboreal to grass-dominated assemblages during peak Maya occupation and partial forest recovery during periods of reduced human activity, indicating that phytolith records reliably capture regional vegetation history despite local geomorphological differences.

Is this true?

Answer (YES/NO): NO